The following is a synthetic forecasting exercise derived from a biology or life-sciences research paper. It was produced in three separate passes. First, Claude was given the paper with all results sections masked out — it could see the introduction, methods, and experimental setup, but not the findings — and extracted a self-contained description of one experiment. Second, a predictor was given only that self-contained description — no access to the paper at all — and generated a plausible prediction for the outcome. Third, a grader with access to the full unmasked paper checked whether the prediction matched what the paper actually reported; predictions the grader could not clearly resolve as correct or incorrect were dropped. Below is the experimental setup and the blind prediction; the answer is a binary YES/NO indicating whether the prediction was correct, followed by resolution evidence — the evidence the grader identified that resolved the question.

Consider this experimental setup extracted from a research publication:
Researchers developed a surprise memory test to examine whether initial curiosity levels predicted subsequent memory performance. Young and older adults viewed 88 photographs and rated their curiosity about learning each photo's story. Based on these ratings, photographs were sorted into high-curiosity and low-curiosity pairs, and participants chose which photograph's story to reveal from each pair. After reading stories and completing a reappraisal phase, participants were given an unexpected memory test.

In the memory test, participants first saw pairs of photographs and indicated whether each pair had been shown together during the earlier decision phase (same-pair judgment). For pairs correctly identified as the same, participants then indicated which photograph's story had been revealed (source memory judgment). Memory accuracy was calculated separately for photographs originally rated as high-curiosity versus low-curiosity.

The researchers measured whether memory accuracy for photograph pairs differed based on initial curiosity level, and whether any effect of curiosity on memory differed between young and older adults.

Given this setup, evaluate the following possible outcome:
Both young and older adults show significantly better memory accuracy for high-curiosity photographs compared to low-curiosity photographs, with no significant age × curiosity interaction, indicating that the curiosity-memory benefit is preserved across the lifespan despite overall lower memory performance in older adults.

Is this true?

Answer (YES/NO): NO